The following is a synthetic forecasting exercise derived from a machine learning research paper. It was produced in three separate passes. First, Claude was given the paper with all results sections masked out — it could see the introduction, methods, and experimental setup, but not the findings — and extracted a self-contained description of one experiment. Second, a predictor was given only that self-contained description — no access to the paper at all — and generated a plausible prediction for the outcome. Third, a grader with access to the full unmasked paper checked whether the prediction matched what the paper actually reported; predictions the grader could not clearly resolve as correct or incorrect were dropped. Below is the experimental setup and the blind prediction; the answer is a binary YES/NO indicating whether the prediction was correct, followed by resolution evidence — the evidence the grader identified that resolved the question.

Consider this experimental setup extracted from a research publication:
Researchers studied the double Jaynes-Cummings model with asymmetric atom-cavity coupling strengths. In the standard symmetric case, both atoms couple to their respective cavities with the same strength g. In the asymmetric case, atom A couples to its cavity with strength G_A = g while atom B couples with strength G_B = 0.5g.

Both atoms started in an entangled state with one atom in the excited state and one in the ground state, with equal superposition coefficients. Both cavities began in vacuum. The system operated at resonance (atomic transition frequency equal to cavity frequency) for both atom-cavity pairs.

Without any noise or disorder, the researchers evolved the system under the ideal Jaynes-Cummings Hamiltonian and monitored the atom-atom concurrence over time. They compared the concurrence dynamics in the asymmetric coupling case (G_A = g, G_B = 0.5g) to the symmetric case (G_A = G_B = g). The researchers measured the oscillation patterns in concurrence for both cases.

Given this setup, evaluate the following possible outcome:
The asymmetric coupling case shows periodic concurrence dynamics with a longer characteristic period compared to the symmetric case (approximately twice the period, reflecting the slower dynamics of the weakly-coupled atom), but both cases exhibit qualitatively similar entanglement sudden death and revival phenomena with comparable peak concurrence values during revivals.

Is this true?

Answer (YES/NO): NO